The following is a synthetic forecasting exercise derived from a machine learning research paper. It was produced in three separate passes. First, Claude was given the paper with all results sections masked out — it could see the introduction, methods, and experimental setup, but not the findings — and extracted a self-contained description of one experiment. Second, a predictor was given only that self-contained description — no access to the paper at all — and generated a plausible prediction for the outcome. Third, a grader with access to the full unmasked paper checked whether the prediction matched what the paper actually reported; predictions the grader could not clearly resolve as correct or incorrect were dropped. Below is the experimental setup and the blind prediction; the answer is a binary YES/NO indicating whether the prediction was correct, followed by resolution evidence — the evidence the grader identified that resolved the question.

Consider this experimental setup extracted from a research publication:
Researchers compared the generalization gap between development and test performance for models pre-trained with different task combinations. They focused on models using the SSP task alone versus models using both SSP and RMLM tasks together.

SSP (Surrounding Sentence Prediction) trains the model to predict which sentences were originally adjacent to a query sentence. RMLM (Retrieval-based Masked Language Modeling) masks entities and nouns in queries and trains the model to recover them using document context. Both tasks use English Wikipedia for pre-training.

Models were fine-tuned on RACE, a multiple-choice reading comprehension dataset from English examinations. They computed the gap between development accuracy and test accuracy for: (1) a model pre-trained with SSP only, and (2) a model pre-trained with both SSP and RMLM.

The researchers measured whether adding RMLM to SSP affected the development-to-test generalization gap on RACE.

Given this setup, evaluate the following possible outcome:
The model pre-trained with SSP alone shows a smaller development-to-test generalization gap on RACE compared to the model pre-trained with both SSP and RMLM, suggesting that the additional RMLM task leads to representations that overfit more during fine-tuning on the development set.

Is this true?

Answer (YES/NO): NO